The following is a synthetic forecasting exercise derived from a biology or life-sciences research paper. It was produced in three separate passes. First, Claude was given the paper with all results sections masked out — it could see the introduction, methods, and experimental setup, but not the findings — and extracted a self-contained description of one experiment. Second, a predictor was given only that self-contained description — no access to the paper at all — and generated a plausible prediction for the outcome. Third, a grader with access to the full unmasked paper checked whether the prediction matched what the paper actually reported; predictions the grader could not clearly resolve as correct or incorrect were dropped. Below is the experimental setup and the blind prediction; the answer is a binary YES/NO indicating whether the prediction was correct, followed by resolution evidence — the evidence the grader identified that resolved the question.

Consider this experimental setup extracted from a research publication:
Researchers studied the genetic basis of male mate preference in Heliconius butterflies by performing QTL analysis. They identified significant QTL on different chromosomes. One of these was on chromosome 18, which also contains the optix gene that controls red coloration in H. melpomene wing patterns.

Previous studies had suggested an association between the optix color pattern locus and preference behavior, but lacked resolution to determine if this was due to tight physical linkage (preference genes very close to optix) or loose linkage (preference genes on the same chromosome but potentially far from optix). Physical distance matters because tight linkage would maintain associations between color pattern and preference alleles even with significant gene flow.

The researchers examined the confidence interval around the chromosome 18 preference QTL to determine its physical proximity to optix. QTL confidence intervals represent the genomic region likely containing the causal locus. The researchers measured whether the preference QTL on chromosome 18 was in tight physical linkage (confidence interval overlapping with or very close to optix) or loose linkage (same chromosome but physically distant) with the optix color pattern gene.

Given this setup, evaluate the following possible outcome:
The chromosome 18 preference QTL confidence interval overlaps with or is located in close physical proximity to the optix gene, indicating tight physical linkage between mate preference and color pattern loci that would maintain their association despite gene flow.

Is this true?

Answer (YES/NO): YES